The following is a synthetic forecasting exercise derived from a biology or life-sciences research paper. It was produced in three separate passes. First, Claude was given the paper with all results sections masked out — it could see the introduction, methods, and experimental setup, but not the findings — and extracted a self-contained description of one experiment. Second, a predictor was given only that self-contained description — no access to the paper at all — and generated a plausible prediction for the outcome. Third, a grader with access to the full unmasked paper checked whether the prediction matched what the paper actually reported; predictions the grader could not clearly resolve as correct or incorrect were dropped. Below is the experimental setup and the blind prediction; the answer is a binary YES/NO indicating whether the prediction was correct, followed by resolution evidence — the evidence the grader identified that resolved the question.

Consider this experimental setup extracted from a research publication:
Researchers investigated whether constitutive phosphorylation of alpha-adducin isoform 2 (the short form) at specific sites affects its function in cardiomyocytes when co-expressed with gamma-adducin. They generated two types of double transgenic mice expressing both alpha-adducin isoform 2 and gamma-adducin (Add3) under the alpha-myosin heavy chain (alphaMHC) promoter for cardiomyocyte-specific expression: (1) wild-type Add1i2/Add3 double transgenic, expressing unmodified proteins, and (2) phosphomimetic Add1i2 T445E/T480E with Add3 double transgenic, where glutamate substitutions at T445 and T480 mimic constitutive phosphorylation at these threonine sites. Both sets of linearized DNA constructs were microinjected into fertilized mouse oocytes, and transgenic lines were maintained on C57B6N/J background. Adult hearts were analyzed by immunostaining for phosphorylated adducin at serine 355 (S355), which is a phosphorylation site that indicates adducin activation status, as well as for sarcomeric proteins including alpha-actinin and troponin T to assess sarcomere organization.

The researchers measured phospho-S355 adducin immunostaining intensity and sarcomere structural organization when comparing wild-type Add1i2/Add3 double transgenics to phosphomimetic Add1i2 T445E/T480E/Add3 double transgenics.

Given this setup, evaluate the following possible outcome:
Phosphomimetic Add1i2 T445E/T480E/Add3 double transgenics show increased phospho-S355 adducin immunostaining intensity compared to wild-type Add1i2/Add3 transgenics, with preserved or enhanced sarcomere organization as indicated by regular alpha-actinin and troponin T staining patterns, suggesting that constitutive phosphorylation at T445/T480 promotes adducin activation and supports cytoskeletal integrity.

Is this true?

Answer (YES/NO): NO